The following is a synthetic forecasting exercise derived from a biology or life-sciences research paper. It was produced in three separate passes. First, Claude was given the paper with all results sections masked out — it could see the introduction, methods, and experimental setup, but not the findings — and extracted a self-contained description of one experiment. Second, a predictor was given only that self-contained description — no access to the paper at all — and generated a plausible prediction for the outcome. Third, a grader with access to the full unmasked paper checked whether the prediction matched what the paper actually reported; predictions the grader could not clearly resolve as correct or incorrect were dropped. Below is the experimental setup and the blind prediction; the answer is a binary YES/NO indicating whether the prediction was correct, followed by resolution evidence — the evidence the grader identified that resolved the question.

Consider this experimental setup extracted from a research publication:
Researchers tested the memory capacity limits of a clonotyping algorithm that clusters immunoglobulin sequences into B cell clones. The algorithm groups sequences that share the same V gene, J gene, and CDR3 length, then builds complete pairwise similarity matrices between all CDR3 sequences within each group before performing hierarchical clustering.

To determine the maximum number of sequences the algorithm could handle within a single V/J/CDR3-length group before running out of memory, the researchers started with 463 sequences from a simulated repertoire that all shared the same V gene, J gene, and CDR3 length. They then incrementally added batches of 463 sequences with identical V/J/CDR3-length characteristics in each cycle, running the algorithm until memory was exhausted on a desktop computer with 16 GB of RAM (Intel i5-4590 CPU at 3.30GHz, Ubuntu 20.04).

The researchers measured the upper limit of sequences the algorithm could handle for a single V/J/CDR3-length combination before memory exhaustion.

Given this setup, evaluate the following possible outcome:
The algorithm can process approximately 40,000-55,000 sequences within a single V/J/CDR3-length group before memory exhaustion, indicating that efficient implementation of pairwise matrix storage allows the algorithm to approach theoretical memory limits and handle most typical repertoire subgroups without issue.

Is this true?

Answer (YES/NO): NO